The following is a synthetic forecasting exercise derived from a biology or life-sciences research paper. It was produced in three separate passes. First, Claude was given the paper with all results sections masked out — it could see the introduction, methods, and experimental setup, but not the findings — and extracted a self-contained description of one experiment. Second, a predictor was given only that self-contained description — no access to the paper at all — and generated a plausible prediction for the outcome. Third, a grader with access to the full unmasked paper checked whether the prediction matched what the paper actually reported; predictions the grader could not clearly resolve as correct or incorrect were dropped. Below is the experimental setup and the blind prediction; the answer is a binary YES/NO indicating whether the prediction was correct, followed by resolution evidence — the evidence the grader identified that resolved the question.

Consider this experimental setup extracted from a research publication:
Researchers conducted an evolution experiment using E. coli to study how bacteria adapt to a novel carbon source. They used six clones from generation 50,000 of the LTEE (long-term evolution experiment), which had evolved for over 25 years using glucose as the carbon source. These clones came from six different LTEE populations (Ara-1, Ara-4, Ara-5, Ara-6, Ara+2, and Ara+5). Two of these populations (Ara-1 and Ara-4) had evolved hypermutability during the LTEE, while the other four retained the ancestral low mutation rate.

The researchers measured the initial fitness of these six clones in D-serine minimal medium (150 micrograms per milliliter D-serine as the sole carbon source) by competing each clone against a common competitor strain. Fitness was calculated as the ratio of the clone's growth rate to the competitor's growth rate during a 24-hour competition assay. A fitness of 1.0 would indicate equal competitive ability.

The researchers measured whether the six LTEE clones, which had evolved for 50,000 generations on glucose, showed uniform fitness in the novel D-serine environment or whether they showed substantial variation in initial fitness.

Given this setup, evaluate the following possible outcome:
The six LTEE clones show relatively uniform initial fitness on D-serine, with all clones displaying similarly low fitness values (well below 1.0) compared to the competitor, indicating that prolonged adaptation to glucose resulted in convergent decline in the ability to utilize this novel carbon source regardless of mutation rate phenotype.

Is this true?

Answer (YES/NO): NO